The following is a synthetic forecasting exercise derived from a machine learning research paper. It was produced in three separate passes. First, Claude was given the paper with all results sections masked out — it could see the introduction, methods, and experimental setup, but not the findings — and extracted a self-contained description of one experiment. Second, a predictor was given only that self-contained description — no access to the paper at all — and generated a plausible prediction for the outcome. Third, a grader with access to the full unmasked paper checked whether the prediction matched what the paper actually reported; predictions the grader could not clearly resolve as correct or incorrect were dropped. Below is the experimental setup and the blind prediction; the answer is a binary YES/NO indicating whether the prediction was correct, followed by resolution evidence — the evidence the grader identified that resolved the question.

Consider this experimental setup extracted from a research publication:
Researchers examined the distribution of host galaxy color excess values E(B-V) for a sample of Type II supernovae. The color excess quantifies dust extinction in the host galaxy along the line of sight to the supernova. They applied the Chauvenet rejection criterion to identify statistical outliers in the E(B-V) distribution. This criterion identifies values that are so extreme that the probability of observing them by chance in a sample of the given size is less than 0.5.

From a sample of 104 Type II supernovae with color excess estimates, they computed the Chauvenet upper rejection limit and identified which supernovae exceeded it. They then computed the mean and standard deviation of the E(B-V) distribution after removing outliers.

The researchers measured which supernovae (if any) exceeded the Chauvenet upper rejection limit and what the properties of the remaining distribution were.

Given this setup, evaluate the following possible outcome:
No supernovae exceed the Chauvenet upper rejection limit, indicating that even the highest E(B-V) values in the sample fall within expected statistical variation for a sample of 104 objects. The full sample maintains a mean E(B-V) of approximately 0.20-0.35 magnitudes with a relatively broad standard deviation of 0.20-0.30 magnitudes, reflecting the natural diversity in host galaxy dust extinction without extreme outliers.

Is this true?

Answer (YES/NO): NO